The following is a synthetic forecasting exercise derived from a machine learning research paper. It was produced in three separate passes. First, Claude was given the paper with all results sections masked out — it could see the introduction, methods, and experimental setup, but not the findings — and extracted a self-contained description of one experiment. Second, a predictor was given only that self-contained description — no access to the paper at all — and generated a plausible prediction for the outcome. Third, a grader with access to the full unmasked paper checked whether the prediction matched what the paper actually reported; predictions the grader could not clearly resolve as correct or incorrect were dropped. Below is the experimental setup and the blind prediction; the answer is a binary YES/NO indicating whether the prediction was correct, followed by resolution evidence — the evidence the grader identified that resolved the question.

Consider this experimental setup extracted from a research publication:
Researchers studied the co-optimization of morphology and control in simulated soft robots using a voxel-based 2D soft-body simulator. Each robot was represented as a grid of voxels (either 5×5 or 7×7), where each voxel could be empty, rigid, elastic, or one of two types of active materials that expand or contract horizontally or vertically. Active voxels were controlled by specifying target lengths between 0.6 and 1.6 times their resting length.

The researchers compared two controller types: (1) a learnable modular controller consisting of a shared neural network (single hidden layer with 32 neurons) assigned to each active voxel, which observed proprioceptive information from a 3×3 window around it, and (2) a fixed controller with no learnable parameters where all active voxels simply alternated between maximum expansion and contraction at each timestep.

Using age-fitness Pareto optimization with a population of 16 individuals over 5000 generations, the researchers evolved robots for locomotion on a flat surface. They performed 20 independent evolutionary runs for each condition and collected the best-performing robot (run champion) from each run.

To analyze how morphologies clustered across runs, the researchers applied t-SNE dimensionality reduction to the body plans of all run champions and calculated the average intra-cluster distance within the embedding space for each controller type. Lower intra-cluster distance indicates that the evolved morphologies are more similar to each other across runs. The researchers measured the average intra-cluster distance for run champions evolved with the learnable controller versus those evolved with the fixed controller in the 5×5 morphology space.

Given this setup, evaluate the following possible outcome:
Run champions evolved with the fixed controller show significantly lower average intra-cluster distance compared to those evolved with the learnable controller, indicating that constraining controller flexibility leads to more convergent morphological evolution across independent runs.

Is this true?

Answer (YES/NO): YES